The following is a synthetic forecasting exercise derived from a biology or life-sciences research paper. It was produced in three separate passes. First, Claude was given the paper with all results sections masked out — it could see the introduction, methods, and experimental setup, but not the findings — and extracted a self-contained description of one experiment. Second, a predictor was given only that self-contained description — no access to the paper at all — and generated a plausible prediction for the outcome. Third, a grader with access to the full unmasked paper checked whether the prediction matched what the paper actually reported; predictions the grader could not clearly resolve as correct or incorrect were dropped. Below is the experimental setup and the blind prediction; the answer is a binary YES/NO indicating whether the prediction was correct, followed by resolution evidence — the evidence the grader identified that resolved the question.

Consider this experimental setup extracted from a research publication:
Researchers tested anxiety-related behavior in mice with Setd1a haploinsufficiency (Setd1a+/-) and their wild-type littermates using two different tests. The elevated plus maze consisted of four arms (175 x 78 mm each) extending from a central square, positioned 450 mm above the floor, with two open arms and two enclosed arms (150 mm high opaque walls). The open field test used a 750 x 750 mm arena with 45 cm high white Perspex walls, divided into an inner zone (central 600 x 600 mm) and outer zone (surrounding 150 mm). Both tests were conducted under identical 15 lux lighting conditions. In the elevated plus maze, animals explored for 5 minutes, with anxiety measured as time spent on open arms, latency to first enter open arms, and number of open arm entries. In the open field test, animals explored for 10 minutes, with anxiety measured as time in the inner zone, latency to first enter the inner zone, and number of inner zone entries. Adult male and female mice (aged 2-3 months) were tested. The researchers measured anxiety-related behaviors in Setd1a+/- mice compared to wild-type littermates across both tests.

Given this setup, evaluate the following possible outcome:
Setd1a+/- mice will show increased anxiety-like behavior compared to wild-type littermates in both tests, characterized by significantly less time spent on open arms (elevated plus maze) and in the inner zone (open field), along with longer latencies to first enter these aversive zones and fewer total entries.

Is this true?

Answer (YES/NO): NO